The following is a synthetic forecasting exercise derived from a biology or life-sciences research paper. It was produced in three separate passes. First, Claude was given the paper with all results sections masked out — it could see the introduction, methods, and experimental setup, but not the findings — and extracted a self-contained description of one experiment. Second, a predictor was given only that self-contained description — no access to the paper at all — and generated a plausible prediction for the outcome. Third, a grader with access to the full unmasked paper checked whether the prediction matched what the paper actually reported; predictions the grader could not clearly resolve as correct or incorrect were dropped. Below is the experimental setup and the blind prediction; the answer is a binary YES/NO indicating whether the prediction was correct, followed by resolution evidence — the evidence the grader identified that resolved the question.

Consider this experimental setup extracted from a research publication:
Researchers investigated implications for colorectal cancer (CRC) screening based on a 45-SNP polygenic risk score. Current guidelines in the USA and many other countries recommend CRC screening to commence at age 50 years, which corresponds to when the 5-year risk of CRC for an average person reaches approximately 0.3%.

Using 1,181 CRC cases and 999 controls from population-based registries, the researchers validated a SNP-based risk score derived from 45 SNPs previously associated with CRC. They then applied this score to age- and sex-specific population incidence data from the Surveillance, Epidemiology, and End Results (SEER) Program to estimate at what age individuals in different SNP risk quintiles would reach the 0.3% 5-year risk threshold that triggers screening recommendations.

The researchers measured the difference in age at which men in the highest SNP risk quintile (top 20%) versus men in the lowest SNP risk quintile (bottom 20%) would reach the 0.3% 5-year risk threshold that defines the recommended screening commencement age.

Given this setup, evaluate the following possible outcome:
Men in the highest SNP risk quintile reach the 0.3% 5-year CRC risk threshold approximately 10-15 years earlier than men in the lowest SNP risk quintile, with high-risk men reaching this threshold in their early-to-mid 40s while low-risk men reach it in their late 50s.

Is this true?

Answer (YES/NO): YES